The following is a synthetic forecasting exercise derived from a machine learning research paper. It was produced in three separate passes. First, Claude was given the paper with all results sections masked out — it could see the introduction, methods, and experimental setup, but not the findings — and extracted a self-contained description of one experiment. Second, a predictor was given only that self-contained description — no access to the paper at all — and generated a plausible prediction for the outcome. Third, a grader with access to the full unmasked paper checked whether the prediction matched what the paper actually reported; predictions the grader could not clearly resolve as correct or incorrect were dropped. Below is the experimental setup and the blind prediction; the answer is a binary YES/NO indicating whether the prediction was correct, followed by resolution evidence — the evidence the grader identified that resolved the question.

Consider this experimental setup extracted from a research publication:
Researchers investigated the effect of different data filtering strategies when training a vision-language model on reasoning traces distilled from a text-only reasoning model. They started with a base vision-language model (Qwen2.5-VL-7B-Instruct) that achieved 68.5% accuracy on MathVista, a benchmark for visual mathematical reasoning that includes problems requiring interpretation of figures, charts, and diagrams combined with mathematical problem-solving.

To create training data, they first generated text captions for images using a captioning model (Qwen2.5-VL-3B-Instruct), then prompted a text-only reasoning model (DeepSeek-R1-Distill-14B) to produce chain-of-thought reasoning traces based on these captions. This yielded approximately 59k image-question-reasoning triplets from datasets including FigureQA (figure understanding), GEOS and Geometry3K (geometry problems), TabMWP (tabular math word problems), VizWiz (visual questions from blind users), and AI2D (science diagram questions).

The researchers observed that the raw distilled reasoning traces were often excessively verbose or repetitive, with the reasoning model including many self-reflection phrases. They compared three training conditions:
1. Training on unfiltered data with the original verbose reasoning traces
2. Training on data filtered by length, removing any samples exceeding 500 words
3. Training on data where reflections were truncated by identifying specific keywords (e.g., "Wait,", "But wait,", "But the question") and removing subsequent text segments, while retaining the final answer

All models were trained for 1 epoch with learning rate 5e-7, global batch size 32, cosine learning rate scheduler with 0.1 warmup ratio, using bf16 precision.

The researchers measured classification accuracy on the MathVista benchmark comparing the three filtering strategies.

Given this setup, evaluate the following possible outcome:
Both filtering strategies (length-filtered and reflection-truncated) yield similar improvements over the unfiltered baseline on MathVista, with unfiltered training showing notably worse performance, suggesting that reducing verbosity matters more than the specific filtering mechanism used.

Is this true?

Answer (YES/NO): NO